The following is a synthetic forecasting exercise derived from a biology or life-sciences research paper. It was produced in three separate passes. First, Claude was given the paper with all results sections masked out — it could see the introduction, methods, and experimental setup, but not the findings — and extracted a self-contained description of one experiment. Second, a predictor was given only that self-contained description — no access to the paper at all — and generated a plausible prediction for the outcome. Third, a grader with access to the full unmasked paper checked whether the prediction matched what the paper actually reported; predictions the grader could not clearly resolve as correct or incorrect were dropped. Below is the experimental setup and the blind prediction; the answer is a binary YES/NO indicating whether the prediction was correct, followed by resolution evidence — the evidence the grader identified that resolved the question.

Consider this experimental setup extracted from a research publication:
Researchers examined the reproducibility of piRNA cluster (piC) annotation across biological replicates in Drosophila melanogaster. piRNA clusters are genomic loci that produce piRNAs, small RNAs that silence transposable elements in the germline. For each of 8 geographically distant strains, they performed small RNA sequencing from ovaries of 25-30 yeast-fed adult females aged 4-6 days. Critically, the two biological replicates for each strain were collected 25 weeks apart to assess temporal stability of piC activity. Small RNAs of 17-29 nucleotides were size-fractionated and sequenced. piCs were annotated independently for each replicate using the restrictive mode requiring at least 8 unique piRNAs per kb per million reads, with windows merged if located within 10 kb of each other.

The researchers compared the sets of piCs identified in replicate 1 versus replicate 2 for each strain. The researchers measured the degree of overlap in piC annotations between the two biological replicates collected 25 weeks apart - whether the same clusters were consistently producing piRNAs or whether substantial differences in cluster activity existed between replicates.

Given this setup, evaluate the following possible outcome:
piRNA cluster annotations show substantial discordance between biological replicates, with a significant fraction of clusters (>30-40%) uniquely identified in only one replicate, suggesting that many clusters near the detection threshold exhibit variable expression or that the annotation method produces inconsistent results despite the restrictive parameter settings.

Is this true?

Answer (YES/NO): NO